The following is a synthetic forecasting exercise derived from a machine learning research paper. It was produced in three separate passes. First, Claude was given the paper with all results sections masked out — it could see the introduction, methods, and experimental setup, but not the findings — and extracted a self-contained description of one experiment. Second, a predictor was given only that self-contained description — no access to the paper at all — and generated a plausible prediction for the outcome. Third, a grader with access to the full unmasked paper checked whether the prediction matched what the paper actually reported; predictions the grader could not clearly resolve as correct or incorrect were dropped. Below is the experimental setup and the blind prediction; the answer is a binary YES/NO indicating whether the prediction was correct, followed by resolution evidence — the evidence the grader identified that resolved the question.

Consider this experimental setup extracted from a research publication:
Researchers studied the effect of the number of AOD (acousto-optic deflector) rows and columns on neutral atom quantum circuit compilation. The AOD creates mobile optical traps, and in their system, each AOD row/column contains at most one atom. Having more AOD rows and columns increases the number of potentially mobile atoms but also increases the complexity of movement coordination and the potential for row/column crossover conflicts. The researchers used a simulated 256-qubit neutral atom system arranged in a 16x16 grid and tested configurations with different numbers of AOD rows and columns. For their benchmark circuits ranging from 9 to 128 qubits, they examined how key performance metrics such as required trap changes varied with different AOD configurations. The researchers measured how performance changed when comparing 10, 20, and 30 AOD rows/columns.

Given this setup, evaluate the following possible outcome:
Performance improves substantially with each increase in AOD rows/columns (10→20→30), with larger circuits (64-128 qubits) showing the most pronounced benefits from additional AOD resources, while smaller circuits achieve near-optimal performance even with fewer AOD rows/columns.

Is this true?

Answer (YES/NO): NO